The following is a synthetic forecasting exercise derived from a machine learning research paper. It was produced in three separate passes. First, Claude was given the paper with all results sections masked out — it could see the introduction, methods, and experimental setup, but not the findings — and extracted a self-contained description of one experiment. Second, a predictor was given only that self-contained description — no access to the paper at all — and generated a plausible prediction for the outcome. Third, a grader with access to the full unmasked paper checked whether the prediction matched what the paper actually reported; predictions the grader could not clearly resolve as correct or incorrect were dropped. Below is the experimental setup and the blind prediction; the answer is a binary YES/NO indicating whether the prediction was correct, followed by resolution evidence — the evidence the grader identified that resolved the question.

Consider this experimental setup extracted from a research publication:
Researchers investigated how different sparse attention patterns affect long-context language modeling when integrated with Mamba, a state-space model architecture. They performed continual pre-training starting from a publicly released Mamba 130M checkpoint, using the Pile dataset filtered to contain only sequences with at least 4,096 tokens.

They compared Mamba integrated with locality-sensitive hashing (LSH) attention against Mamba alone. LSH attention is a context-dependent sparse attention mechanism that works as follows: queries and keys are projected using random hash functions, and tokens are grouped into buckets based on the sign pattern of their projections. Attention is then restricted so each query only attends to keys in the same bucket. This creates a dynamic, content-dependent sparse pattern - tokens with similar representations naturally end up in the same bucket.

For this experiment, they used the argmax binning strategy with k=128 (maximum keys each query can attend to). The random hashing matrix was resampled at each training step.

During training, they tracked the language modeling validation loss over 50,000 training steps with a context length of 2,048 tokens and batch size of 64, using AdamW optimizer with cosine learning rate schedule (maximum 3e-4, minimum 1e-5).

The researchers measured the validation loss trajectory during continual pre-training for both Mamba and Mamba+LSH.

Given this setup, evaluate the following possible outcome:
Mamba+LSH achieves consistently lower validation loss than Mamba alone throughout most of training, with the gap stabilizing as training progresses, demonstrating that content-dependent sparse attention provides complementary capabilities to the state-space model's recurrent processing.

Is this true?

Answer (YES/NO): NO